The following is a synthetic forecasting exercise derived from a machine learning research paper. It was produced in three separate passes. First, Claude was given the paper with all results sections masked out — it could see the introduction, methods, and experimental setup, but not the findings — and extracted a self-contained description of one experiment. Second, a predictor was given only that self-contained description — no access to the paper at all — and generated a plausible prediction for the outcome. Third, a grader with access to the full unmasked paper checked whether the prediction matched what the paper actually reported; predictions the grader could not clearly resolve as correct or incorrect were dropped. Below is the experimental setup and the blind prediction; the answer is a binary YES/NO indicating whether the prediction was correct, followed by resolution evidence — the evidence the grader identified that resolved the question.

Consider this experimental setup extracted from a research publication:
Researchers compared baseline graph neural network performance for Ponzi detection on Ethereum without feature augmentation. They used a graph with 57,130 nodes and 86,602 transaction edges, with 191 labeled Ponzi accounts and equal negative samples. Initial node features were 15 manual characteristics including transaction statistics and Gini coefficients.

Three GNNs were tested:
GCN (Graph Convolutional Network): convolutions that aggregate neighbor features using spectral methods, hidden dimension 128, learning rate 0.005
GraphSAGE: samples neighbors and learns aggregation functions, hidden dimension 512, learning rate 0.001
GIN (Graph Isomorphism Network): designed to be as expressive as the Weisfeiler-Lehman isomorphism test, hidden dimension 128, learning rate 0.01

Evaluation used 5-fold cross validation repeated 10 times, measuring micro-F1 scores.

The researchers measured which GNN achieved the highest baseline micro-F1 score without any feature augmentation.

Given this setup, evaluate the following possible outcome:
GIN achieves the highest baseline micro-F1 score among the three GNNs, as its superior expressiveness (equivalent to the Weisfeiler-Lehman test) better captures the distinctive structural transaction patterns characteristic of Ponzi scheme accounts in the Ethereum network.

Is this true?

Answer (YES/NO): NO